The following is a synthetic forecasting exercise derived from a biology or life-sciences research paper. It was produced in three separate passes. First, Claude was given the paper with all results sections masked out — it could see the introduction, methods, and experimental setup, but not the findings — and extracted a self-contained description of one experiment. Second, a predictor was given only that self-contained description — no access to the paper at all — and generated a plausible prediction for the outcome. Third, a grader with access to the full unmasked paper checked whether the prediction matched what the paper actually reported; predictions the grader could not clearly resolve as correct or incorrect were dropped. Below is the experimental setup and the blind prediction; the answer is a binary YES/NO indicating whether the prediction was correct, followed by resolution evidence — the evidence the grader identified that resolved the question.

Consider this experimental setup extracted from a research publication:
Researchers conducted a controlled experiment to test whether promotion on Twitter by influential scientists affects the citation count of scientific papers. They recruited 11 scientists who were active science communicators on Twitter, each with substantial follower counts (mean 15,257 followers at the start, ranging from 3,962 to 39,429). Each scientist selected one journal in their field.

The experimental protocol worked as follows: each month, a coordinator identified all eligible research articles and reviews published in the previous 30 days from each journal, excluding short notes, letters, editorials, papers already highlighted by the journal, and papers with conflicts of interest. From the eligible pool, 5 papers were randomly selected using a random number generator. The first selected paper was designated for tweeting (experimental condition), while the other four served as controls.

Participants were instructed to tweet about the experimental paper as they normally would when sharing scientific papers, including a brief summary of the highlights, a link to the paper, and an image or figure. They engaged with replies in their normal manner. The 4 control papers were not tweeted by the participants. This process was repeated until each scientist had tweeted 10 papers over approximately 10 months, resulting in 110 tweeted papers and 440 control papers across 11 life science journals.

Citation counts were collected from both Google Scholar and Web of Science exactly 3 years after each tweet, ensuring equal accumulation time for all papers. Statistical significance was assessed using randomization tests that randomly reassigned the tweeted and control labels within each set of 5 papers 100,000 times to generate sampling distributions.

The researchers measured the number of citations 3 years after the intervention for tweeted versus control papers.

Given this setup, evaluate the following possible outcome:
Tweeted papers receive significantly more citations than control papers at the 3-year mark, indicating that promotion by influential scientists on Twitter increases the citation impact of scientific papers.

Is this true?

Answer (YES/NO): NO